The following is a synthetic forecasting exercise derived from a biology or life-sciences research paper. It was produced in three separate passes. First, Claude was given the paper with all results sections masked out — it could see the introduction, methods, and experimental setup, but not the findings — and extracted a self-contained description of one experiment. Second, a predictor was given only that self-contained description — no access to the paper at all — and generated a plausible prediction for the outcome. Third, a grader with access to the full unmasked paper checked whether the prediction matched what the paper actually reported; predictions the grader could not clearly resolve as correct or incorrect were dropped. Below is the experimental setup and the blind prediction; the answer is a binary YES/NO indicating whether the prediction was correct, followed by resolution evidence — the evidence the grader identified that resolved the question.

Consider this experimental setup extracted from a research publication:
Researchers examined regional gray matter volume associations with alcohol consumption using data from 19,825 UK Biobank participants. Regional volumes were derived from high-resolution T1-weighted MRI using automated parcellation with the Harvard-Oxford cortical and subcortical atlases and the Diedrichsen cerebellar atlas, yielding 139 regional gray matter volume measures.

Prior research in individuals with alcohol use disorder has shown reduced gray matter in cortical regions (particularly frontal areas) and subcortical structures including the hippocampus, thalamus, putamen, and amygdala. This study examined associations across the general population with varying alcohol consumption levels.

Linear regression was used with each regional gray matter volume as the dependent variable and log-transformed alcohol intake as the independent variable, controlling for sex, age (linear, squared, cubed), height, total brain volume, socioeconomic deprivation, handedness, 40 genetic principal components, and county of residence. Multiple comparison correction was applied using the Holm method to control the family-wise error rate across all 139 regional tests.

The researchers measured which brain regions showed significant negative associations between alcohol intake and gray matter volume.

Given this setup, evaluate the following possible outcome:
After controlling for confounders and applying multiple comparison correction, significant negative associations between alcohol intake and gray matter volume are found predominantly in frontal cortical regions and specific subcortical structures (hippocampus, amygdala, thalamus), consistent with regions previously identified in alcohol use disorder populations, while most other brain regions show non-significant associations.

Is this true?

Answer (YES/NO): NO